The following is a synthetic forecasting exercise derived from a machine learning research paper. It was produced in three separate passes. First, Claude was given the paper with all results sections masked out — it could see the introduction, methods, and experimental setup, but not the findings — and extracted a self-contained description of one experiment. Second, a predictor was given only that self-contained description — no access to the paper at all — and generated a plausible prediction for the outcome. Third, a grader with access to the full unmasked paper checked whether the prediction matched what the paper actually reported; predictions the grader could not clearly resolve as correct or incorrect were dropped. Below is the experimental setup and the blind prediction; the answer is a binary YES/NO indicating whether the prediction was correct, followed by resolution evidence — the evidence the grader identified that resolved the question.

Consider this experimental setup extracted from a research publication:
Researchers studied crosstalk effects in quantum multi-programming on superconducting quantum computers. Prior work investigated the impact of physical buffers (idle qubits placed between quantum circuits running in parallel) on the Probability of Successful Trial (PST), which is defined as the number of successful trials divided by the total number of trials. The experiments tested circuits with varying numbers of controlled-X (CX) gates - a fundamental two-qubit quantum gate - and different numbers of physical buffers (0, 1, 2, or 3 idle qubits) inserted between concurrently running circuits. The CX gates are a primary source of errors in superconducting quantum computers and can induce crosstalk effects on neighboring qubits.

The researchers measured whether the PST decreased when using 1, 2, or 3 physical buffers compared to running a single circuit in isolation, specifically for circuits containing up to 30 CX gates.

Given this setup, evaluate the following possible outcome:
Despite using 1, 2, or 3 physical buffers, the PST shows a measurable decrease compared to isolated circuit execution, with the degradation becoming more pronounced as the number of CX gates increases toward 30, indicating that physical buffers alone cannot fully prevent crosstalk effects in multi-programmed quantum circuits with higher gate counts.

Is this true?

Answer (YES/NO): NO